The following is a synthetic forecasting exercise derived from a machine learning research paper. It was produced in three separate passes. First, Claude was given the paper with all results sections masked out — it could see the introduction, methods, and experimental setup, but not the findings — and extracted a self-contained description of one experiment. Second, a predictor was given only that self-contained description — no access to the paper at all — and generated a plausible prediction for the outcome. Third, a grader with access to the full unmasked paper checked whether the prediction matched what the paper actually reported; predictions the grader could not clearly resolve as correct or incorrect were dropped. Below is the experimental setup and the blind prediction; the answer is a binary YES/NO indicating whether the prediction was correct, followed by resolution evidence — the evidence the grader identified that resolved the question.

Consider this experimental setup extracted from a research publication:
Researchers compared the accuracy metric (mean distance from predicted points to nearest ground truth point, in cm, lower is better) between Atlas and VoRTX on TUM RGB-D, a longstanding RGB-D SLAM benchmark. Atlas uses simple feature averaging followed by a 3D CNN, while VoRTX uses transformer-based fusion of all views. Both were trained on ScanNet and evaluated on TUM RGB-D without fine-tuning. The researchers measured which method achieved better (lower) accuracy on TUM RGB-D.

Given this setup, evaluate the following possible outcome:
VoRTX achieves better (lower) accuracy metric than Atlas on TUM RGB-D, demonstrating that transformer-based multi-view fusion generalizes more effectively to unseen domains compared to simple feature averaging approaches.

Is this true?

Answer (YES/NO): YES